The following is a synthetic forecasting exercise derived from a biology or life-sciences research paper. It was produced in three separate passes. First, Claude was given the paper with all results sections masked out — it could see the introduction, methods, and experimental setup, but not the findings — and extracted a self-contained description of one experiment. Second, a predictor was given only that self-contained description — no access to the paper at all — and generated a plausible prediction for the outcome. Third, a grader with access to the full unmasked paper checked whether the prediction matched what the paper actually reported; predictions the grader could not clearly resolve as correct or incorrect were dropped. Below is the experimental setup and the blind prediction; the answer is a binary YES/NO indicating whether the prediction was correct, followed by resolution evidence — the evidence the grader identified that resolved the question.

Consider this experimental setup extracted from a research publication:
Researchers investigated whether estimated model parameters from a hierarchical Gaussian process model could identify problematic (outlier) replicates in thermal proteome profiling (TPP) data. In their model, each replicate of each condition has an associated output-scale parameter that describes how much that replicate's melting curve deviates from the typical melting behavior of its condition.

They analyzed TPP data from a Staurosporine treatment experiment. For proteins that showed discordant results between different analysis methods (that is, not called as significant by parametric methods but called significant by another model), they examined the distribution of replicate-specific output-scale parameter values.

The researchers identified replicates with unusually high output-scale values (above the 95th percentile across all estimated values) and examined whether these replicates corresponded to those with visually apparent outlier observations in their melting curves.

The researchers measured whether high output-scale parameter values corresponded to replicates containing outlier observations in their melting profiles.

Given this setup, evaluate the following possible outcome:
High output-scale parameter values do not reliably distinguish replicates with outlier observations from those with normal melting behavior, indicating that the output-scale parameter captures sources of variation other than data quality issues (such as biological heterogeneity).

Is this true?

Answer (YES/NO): NO